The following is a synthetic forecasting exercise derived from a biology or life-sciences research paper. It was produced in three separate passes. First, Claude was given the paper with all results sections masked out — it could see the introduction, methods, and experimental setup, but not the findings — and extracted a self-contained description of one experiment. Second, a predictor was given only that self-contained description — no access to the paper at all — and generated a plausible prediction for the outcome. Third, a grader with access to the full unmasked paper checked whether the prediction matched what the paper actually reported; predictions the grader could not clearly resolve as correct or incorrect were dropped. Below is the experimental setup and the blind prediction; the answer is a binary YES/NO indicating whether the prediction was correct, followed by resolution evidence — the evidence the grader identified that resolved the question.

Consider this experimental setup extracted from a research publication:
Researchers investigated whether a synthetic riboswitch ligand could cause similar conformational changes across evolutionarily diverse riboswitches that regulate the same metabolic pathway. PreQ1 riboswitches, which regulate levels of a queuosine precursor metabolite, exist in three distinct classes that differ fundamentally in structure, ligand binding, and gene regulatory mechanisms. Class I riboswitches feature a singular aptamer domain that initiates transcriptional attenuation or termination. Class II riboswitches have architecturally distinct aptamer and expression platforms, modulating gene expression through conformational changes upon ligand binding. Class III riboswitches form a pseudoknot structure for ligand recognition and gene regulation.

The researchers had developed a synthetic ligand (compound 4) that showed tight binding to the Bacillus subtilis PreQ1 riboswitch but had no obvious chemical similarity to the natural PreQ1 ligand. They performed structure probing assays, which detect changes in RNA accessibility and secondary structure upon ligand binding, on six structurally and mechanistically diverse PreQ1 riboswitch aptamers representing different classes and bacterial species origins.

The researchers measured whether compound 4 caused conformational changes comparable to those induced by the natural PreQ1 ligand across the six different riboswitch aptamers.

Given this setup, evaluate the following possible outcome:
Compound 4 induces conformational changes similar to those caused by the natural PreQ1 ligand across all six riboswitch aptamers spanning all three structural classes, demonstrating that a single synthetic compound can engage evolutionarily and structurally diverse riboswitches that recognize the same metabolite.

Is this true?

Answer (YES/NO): NO